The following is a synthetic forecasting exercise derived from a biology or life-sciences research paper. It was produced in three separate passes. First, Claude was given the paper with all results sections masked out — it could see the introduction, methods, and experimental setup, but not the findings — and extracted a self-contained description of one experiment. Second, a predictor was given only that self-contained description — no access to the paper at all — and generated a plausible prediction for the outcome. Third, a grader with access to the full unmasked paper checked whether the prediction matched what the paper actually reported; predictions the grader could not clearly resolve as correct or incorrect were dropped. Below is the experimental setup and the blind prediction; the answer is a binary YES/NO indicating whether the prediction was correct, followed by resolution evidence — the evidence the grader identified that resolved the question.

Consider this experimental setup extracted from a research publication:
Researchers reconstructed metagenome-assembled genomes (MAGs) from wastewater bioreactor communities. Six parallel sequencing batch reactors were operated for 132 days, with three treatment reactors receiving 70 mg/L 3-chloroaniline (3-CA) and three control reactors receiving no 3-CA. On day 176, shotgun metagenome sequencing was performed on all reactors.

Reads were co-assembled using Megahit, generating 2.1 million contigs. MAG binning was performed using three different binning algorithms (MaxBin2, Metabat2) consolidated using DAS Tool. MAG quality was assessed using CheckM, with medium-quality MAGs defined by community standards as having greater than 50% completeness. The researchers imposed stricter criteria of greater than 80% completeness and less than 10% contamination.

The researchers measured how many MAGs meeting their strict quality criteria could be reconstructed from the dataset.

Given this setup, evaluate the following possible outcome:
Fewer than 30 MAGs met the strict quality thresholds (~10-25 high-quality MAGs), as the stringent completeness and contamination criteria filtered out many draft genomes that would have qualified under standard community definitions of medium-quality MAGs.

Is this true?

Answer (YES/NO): NO